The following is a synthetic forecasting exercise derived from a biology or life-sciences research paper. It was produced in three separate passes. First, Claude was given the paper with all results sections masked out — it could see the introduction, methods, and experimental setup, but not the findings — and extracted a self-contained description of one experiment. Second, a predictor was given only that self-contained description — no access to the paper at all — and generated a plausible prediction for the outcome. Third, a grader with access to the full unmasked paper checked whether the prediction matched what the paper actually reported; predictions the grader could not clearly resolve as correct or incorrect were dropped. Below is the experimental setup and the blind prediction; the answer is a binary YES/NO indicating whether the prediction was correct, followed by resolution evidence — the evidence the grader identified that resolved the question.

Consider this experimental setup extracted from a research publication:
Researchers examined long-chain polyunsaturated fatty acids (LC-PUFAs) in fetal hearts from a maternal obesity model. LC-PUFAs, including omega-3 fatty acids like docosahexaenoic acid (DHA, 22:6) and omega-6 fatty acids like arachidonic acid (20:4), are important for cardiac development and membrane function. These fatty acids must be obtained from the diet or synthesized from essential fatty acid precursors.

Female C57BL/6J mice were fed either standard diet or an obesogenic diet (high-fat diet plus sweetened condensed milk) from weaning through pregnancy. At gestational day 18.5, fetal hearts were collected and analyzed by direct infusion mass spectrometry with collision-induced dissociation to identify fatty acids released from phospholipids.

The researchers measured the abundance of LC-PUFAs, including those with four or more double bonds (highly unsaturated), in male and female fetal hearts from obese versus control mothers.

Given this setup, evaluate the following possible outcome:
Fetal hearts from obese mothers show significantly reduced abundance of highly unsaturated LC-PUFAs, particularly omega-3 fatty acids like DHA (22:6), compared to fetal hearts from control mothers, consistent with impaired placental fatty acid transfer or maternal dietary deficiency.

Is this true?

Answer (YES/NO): NO